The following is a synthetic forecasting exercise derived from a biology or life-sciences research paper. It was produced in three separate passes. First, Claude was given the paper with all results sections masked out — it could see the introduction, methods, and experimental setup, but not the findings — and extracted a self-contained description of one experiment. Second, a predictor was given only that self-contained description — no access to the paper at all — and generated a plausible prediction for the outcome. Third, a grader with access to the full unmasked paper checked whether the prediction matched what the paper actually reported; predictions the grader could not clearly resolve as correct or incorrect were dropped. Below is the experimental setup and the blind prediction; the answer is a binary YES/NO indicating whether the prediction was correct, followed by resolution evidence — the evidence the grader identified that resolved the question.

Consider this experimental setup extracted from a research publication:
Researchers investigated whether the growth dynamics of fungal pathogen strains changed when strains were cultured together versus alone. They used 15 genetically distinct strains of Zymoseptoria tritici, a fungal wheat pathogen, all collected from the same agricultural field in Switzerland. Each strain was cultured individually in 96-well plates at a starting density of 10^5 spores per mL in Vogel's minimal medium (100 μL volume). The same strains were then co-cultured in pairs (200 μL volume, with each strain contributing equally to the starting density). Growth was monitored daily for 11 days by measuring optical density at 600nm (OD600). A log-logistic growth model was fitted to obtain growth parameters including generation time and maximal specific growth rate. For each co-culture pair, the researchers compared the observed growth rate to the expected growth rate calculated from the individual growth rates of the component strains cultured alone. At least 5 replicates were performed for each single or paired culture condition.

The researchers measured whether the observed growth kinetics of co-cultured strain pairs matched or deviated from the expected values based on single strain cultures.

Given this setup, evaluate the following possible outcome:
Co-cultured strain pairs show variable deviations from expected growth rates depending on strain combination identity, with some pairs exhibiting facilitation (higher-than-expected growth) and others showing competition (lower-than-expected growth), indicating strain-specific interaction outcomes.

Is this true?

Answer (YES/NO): NO